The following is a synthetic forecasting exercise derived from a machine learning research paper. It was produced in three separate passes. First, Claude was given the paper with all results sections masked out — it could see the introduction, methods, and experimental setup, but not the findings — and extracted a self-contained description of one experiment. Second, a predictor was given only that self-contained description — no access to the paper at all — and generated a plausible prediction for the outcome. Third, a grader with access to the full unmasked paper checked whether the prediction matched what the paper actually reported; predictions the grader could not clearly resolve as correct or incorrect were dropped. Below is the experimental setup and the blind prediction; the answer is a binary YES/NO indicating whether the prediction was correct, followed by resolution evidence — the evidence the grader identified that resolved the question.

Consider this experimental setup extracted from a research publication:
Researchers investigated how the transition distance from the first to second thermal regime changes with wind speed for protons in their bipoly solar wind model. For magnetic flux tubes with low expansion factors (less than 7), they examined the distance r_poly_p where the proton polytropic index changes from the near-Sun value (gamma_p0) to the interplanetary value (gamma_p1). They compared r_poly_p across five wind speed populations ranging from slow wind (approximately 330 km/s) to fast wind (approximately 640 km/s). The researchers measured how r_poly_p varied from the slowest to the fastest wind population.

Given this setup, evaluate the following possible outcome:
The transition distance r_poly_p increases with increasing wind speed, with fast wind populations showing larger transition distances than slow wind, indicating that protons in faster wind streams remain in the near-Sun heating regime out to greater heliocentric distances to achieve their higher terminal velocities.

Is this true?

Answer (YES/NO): NO